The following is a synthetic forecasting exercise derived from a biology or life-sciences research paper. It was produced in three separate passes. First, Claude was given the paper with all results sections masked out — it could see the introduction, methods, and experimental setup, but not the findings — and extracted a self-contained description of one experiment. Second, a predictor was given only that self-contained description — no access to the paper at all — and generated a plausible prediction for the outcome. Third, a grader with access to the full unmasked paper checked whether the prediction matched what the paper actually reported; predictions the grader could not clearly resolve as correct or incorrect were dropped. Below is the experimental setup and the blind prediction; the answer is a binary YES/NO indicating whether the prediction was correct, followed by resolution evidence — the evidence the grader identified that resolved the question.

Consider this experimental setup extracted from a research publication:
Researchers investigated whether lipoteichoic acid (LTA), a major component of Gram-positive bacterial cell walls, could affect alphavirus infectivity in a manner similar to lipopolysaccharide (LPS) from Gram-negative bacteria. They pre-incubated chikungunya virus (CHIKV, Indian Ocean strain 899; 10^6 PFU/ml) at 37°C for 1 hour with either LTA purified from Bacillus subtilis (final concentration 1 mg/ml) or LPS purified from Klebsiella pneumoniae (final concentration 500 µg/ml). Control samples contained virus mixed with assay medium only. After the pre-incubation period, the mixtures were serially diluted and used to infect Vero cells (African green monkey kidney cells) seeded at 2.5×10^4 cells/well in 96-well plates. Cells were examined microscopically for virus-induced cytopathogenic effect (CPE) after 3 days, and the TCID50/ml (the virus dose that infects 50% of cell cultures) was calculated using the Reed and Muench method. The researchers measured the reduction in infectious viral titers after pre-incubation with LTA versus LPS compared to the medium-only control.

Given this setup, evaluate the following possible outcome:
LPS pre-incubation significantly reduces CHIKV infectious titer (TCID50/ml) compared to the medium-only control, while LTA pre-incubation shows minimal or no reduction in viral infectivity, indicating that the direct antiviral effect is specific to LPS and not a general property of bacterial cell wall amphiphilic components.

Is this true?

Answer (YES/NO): YES